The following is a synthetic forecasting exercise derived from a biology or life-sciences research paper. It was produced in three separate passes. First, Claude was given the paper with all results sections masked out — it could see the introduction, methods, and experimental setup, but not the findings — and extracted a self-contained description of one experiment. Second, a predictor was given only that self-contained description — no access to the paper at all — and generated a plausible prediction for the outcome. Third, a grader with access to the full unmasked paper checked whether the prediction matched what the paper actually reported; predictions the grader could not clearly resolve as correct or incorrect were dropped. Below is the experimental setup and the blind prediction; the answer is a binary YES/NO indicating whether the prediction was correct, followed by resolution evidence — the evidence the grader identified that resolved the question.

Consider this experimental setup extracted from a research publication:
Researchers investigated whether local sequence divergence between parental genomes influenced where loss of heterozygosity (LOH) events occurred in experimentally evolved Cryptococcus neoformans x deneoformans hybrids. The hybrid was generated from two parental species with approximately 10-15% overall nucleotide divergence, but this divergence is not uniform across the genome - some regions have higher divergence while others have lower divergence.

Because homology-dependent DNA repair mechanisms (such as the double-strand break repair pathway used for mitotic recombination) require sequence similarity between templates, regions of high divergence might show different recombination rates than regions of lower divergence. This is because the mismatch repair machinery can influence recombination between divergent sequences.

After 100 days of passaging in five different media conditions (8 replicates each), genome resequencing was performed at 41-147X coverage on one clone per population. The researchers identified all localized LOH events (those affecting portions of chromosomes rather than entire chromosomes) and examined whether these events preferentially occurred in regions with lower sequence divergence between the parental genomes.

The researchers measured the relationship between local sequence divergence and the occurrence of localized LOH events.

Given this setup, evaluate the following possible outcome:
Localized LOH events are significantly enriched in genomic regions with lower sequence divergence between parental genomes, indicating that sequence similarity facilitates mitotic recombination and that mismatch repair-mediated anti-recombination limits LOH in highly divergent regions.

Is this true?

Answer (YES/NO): YES